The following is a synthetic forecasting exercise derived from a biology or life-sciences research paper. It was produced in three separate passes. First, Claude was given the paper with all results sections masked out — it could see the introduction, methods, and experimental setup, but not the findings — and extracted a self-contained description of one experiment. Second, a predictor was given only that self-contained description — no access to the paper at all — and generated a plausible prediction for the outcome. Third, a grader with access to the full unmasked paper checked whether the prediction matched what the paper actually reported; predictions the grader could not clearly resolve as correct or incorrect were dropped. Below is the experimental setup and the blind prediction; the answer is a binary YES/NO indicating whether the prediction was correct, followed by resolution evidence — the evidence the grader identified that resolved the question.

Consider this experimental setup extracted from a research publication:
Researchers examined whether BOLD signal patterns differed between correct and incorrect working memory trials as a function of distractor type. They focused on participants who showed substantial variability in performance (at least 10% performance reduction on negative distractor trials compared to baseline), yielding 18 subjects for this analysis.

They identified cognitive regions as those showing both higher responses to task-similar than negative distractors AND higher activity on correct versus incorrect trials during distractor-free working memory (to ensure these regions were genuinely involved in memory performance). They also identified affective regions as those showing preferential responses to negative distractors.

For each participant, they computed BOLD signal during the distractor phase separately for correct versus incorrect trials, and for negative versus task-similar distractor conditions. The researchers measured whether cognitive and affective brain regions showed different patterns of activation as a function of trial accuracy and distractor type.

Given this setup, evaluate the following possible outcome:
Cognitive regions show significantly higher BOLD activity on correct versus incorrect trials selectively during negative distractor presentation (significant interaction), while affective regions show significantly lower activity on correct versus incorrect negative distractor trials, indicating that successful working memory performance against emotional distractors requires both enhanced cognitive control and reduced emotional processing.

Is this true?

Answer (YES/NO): NO